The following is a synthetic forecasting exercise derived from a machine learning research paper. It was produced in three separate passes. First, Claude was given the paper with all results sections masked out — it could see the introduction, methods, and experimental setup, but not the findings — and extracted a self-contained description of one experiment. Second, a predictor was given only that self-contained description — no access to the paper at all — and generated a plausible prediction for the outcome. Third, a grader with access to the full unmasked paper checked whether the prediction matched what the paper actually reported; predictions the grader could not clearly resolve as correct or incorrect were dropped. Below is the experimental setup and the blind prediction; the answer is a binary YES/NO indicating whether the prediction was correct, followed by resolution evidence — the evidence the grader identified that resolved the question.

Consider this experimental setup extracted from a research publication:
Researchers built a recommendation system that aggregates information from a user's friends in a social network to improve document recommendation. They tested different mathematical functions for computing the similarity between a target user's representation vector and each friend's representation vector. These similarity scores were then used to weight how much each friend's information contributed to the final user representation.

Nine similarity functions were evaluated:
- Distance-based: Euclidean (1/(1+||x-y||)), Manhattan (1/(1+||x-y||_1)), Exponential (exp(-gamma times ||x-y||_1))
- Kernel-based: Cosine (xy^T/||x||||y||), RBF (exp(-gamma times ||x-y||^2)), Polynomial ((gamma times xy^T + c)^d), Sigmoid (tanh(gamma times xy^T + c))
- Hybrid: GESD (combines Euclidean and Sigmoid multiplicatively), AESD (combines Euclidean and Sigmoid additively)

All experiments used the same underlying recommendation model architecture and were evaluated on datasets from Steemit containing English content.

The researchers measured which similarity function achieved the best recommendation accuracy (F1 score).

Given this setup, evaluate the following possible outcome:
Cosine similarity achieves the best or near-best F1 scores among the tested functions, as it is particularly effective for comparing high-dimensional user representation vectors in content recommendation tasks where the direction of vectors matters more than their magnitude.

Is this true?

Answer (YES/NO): YES